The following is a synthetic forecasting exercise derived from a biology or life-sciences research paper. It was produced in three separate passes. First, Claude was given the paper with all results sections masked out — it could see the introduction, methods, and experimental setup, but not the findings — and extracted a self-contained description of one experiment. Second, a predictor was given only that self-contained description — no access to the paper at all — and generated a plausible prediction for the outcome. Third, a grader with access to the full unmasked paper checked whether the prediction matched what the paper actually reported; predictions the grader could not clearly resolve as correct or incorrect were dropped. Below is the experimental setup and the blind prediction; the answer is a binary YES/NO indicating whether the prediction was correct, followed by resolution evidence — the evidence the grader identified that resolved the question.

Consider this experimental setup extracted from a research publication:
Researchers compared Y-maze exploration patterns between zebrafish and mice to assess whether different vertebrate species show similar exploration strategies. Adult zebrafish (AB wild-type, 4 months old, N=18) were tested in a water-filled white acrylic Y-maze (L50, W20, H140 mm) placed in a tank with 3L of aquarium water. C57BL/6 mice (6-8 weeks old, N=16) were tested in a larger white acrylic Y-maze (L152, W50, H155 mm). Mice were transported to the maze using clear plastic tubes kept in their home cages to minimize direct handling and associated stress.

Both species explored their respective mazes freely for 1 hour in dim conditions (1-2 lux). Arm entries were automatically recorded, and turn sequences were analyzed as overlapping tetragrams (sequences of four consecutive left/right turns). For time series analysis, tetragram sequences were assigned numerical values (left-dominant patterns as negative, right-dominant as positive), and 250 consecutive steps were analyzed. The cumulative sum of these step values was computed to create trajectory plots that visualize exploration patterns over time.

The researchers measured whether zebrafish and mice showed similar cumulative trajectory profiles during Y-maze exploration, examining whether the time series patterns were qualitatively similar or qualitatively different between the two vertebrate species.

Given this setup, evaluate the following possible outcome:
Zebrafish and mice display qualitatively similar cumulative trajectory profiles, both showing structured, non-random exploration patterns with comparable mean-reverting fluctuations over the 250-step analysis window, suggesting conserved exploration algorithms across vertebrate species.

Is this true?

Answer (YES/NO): YES